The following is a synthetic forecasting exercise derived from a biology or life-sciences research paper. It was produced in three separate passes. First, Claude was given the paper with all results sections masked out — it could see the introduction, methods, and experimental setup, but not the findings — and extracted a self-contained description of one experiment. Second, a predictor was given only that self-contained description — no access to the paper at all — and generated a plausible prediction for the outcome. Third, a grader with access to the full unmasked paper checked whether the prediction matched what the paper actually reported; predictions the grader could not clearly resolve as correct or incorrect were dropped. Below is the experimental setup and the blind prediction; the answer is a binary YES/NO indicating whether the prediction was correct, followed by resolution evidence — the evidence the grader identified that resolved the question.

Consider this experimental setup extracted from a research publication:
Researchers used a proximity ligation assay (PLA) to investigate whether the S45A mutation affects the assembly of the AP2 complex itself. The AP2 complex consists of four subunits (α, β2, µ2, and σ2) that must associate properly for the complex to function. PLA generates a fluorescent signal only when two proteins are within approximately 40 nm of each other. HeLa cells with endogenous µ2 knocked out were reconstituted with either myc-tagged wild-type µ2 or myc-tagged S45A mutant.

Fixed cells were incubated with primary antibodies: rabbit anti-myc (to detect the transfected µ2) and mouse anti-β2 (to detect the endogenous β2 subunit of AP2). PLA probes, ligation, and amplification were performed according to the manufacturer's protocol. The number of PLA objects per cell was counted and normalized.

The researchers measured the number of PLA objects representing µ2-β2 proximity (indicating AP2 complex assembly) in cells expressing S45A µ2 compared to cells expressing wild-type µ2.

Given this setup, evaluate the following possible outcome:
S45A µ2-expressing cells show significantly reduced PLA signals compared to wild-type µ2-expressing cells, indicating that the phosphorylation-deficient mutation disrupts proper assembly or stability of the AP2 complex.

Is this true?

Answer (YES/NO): NO